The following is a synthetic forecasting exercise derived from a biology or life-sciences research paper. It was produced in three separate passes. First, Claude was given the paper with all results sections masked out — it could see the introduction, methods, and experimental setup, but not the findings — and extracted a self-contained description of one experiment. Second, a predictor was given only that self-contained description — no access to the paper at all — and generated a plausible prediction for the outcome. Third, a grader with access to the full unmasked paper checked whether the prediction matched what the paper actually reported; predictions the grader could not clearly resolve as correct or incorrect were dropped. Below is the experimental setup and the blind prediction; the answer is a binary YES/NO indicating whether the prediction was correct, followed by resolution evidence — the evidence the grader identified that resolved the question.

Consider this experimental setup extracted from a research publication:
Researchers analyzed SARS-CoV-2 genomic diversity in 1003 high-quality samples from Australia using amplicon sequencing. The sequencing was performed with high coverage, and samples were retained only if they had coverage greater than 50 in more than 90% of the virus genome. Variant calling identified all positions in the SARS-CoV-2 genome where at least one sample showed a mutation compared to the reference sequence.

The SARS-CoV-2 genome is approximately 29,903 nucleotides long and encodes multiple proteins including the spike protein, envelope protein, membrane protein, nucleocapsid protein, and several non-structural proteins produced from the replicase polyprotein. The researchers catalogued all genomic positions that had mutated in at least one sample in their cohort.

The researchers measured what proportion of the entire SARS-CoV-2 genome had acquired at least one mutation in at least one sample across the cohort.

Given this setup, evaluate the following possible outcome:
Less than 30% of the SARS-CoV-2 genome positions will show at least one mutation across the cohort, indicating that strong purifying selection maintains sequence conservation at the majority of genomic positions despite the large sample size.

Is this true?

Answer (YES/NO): NO